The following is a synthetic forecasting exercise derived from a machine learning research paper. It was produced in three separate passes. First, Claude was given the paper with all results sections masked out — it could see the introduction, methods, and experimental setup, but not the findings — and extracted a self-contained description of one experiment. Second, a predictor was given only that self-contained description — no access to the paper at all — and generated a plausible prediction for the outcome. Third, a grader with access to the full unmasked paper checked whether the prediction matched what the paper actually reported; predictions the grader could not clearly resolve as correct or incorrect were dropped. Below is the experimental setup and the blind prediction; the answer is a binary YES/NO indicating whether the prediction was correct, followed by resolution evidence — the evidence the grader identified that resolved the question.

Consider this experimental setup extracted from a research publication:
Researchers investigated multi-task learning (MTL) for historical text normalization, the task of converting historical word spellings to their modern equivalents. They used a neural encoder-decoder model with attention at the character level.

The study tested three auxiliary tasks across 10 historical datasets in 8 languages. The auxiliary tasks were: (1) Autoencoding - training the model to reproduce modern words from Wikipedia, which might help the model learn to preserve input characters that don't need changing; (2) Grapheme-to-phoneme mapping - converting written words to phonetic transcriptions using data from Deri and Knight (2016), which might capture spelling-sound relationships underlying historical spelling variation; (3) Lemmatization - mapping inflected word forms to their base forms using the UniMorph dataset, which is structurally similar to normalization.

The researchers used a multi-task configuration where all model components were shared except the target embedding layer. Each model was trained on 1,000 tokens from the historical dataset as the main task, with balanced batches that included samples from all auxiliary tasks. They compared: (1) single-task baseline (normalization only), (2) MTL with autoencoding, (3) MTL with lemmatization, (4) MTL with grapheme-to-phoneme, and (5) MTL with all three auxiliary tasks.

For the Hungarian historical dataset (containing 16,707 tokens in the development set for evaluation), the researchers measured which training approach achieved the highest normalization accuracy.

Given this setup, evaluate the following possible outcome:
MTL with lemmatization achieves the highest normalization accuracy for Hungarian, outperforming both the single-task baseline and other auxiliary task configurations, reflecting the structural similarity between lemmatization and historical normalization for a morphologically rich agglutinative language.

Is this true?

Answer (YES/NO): NO